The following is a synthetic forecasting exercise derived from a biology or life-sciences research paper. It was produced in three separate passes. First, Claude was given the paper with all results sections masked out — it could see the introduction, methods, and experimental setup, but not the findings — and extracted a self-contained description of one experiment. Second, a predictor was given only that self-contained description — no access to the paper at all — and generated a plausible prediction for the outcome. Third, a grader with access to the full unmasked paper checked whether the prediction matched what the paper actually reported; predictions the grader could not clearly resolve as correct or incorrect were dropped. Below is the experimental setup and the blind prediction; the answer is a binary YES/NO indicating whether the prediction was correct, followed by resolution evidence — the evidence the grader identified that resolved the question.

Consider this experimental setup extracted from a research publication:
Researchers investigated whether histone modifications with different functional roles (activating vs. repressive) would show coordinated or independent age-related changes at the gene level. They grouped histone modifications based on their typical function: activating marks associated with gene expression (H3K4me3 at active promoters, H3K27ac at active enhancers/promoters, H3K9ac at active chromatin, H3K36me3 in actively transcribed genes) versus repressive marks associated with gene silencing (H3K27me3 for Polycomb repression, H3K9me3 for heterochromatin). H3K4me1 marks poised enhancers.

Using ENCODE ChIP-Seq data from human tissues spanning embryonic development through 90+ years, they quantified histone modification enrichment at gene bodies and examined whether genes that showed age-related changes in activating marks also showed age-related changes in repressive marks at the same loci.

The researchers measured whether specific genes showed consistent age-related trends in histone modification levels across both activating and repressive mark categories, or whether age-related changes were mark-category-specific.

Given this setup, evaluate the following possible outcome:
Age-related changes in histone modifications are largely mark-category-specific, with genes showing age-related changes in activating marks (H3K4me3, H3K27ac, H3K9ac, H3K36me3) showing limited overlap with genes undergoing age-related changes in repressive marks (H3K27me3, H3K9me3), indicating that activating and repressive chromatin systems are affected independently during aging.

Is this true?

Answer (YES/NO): NO